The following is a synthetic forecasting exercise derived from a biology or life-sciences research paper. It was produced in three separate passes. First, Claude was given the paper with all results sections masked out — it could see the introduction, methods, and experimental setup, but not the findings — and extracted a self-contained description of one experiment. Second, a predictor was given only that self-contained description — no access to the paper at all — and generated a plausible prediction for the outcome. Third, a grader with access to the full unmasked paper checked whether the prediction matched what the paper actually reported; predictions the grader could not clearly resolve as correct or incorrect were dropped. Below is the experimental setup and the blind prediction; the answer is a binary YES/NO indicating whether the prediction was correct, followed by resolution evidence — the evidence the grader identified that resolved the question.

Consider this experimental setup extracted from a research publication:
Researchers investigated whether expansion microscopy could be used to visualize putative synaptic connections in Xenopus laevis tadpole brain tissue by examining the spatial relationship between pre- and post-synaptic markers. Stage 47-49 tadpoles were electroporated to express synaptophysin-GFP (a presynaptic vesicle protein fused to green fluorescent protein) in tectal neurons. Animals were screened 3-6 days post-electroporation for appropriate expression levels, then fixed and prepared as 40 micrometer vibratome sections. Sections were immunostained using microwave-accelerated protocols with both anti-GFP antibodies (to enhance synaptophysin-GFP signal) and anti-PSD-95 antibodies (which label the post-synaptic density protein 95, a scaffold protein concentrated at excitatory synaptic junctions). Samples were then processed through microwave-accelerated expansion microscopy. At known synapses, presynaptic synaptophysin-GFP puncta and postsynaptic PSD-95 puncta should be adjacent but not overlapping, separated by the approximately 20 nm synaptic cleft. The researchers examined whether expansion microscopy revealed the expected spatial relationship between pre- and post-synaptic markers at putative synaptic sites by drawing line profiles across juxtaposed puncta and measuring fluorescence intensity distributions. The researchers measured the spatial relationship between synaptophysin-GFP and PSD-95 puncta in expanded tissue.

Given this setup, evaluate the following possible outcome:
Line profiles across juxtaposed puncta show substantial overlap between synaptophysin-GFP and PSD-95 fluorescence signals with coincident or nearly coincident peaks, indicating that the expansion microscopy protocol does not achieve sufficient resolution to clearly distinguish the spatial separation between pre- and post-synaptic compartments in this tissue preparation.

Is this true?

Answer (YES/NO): NO